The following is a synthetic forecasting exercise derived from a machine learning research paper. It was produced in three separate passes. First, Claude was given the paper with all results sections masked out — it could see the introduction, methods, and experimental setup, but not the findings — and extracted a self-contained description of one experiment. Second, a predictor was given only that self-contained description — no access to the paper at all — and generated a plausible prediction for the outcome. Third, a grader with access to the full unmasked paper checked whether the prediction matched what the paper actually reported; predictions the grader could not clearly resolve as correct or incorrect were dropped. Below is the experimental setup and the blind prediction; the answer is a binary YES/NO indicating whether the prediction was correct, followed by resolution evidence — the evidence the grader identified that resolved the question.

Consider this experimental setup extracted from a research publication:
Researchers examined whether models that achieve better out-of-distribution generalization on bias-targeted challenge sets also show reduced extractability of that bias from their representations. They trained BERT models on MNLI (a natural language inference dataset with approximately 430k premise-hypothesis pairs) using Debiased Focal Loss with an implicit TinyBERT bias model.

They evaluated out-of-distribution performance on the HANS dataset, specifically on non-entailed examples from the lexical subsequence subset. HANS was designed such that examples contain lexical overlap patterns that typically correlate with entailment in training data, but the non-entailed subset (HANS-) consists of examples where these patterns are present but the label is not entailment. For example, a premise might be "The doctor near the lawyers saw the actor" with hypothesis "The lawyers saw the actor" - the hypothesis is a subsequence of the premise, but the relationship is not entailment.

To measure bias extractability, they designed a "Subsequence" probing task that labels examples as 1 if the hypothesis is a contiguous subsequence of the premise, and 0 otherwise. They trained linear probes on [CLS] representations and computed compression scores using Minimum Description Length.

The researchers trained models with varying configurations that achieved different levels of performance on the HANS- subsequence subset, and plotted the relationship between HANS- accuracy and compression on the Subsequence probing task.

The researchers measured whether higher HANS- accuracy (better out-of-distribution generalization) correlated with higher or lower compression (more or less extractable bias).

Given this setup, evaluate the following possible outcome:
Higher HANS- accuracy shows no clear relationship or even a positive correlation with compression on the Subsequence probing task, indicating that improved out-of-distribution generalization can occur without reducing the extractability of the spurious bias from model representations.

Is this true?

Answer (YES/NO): YES